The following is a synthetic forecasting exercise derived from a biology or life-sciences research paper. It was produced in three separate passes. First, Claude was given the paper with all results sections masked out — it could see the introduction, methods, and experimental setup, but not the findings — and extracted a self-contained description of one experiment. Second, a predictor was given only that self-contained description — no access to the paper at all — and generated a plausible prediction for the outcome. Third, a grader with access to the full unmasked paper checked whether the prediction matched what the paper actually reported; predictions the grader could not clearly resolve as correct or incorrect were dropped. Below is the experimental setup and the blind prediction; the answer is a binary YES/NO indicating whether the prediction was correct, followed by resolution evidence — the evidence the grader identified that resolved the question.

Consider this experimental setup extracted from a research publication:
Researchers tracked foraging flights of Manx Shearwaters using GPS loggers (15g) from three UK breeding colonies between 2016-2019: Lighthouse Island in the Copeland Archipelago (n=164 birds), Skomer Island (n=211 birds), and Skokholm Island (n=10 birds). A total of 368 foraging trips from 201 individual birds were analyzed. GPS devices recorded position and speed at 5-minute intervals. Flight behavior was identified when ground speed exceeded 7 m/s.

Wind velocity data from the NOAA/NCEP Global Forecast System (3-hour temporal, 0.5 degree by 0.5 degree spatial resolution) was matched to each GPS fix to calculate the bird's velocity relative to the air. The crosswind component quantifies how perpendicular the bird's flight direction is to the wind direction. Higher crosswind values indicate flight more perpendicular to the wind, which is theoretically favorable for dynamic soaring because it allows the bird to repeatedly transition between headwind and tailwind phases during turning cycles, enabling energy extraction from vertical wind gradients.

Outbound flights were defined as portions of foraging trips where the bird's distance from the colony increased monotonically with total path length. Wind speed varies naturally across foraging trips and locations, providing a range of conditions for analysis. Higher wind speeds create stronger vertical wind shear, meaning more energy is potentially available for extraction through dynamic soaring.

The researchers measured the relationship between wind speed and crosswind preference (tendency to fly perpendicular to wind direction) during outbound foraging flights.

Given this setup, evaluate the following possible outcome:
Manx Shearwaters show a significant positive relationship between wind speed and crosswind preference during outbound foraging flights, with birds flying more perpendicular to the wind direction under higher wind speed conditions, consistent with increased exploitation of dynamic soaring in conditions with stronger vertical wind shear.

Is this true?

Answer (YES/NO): YES